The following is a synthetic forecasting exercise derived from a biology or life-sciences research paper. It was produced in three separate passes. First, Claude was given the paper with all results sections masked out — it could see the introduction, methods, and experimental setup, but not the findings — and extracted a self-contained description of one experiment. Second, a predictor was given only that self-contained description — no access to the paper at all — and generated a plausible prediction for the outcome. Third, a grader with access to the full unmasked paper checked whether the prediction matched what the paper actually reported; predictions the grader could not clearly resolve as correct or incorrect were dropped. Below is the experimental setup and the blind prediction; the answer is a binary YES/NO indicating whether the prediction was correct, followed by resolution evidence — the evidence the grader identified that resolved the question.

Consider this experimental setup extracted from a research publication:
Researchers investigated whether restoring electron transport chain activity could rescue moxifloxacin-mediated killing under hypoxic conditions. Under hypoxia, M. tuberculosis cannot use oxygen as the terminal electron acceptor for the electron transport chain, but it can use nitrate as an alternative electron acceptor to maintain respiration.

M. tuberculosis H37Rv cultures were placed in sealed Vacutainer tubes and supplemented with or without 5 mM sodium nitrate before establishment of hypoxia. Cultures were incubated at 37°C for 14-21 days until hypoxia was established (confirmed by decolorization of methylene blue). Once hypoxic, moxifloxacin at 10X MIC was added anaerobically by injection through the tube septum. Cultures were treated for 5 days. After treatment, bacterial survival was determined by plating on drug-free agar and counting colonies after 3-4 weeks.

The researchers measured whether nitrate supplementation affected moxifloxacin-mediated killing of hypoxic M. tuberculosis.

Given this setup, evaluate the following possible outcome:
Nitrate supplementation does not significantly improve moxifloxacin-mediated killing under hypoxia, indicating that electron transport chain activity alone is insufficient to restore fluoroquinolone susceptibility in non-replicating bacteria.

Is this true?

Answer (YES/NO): NO